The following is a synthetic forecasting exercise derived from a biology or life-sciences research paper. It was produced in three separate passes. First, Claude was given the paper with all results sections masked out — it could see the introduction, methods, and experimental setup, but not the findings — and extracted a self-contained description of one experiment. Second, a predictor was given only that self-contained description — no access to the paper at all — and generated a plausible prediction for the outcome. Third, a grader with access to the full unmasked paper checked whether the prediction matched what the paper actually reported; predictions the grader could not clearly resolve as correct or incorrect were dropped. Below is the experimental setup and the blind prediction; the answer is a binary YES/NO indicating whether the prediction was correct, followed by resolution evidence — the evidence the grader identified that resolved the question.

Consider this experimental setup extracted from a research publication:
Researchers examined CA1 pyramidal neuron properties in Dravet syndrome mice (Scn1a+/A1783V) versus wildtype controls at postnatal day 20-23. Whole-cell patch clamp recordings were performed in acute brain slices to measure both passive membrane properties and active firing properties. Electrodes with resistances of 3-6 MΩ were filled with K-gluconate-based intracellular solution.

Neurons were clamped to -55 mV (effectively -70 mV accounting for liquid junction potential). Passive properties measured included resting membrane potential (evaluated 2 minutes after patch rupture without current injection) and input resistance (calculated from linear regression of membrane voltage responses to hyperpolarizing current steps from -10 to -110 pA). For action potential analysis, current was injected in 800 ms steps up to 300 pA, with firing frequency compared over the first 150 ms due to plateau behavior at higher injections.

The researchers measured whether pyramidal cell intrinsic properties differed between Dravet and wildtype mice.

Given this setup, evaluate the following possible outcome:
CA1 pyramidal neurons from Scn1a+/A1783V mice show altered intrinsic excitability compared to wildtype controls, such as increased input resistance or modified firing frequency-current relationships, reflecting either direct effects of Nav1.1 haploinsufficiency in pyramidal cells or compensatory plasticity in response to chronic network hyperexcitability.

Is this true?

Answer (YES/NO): NO